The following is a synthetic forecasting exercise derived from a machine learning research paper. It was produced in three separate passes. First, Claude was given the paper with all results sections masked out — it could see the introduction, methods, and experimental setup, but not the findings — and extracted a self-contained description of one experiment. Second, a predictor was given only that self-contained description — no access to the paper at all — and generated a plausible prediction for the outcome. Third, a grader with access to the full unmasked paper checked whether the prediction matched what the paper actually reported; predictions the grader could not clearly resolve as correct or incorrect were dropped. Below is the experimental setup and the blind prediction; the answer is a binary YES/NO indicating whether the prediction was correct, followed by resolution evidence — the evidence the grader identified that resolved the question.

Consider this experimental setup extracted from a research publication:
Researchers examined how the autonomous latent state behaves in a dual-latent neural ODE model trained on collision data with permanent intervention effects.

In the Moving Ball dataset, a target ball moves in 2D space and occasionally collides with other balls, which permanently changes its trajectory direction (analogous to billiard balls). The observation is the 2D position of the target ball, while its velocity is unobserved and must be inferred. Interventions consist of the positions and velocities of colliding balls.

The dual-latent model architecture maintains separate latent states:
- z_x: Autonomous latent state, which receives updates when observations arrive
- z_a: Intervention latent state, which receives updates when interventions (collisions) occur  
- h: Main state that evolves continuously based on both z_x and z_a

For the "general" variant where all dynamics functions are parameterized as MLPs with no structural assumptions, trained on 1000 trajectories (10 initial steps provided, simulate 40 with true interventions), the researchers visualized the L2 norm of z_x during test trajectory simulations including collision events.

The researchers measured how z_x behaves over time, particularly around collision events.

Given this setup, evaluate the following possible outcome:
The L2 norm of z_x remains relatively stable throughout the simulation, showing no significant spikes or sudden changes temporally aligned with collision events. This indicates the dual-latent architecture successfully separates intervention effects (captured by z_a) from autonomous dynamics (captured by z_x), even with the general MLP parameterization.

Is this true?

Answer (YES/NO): YES